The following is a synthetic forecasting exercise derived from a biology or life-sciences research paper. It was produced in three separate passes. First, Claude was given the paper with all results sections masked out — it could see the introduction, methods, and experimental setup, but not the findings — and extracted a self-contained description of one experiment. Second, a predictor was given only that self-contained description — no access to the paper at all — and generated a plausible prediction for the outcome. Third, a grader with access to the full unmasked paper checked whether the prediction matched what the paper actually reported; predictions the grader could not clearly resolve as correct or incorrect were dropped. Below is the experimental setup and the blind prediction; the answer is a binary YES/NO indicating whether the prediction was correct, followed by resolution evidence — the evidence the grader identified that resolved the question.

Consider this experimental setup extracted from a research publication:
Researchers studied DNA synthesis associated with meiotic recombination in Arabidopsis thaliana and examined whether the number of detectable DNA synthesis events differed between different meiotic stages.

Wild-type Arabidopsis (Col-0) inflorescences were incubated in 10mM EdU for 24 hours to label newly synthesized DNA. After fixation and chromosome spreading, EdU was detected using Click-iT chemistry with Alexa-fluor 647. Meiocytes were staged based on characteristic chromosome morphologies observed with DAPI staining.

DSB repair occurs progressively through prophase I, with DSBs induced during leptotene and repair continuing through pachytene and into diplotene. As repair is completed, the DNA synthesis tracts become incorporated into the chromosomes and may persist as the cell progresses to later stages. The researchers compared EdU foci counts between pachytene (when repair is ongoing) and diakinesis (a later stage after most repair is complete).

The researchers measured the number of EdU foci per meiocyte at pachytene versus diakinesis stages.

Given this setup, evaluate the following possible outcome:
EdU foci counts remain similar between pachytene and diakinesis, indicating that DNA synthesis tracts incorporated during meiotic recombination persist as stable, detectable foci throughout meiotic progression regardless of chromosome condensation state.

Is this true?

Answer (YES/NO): NO